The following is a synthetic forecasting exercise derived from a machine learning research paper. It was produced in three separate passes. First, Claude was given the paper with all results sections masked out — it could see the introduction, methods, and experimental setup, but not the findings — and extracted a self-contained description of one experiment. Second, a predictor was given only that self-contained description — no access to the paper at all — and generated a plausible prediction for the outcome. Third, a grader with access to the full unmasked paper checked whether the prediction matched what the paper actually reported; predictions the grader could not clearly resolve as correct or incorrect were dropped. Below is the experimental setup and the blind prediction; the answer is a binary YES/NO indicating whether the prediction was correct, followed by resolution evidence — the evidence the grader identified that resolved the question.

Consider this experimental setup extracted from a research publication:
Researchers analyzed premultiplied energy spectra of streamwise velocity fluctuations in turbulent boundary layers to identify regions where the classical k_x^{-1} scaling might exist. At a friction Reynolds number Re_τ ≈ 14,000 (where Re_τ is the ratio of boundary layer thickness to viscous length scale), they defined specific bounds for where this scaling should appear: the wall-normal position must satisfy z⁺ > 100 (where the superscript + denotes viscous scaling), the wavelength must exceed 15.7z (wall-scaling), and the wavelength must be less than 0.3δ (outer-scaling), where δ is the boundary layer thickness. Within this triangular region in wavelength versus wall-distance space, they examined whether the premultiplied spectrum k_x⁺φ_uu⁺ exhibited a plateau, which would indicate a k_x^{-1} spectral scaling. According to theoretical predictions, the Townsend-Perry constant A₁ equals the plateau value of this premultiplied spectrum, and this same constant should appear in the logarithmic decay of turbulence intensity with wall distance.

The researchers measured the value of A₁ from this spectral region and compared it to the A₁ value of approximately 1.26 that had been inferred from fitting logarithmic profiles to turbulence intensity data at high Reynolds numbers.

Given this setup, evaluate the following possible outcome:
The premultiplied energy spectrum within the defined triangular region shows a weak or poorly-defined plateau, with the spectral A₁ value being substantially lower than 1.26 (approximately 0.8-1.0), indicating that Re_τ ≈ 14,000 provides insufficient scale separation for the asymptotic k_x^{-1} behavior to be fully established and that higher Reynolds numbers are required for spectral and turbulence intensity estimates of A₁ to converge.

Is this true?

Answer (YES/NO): YES